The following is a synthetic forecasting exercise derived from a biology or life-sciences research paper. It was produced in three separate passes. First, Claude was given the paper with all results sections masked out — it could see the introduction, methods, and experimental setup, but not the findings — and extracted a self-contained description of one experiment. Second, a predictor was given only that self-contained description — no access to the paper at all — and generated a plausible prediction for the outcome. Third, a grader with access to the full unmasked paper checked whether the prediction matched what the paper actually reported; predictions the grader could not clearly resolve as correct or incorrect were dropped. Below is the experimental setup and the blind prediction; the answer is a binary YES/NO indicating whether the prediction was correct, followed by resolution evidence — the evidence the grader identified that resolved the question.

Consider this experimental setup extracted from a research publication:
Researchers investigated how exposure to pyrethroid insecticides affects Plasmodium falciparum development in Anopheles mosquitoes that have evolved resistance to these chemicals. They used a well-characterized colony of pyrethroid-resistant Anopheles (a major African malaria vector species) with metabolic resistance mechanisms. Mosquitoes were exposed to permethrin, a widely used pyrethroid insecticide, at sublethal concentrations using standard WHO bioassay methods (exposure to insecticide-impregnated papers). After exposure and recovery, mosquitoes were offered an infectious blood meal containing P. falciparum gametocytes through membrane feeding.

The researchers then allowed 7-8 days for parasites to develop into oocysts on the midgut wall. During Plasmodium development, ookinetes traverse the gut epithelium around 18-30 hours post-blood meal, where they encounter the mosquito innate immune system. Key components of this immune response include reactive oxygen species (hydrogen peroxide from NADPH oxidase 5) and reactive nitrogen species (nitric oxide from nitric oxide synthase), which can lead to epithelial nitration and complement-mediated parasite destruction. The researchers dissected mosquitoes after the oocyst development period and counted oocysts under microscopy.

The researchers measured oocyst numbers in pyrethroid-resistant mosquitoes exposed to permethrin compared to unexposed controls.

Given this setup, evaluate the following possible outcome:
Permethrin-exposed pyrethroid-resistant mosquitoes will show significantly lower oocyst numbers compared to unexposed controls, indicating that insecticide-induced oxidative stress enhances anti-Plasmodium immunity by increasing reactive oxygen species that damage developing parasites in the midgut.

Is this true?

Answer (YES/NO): NO